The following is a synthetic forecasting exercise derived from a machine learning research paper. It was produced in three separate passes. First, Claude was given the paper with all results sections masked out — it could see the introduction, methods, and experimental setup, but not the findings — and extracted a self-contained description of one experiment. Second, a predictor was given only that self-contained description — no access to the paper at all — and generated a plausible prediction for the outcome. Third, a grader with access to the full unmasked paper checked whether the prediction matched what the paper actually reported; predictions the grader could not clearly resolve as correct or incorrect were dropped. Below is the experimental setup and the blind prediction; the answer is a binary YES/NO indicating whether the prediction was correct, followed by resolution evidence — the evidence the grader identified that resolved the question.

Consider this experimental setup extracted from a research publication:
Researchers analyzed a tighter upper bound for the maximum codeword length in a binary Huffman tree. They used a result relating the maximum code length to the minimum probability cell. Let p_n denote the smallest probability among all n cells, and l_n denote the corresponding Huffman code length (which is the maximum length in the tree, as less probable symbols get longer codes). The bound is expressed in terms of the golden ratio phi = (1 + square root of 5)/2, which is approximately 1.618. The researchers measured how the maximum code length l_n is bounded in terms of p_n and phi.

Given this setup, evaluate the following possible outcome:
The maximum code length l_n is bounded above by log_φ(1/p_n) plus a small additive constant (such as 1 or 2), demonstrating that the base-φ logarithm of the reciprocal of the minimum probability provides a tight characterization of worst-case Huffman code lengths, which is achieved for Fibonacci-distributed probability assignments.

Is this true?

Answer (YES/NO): NO